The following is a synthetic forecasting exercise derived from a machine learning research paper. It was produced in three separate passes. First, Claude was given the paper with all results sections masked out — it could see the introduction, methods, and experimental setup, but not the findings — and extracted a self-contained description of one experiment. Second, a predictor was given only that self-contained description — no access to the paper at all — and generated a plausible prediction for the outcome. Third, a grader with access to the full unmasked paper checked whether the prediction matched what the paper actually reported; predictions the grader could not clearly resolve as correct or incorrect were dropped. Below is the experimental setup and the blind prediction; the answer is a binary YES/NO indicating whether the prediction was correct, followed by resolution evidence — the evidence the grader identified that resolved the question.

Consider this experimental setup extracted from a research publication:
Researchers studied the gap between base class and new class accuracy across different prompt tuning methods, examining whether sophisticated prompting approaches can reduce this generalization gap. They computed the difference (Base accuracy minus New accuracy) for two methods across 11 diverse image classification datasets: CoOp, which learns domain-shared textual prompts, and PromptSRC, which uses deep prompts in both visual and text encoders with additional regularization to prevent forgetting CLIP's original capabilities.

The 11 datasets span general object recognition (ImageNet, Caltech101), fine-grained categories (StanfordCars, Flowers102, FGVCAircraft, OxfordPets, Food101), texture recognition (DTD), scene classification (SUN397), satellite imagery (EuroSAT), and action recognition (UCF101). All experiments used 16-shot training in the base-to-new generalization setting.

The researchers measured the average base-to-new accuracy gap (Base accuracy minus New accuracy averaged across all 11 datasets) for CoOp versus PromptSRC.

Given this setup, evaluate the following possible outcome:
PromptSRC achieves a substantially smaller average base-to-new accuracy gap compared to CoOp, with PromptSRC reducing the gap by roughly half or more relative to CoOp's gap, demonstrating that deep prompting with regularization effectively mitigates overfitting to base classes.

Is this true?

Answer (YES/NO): NO